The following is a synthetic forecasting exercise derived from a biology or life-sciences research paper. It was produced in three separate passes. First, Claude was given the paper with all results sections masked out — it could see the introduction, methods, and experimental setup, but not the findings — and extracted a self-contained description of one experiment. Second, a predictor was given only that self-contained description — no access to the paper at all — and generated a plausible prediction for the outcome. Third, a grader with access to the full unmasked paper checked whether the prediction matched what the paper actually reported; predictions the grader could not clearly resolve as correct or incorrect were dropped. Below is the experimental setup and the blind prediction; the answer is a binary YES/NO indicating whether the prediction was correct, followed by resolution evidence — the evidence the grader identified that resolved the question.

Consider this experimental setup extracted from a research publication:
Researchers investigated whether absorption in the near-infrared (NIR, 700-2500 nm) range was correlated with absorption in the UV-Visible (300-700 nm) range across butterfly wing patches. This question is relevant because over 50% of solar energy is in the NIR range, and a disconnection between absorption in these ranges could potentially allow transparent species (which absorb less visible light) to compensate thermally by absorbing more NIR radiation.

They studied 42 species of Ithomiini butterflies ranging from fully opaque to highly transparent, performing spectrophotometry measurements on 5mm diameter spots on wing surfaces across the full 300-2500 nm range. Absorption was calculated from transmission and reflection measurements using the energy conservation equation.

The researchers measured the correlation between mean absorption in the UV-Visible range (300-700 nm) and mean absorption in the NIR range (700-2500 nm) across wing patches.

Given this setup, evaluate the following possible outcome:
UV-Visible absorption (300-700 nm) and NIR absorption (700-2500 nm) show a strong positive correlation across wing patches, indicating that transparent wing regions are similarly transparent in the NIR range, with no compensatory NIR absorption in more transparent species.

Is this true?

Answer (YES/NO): YES